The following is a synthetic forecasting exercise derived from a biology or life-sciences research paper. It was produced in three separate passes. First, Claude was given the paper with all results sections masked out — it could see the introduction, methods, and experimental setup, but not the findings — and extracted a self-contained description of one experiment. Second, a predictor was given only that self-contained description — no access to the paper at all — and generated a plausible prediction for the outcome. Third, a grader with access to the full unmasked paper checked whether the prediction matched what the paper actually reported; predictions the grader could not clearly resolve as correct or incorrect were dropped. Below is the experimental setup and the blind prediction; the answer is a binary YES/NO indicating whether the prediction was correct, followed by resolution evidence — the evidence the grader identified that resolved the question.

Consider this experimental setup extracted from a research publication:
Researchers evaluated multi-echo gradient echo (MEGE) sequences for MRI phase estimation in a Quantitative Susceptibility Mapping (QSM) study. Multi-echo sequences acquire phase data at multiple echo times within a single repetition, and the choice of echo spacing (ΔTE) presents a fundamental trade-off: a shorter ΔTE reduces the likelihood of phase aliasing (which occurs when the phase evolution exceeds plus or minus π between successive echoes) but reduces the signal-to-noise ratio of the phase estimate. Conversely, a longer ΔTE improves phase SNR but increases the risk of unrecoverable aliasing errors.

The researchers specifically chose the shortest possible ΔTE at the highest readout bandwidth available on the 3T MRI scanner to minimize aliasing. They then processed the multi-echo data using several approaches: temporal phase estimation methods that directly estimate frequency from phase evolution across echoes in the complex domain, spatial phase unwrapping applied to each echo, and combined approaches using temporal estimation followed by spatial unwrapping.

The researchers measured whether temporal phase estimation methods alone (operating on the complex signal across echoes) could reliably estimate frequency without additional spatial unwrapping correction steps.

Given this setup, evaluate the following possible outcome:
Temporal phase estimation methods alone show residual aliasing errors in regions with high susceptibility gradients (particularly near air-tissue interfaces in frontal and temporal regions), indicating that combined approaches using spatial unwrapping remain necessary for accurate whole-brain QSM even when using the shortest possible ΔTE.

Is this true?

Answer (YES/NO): NO